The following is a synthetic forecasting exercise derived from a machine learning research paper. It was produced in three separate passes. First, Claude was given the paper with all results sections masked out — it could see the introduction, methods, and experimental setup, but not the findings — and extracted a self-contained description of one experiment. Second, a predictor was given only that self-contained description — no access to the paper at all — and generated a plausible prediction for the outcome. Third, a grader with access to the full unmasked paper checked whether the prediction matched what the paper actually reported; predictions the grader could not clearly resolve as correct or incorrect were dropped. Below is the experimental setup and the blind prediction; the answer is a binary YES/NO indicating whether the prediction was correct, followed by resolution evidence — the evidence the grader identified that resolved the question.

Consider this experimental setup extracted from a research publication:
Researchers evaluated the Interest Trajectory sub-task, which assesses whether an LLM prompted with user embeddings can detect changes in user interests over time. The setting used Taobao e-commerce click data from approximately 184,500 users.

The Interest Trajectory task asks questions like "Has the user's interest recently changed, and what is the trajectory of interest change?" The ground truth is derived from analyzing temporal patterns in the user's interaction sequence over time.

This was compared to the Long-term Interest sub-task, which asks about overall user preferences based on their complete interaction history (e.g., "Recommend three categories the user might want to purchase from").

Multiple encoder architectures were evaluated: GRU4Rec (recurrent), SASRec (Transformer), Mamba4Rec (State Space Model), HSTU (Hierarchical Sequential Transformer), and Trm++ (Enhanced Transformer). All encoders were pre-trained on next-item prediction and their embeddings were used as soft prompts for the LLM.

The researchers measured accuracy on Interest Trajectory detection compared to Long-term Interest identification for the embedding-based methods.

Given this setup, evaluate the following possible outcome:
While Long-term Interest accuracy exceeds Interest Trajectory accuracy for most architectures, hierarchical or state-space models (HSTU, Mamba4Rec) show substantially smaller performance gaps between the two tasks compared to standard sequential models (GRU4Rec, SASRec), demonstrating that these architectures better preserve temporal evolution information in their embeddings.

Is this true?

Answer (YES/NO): NO